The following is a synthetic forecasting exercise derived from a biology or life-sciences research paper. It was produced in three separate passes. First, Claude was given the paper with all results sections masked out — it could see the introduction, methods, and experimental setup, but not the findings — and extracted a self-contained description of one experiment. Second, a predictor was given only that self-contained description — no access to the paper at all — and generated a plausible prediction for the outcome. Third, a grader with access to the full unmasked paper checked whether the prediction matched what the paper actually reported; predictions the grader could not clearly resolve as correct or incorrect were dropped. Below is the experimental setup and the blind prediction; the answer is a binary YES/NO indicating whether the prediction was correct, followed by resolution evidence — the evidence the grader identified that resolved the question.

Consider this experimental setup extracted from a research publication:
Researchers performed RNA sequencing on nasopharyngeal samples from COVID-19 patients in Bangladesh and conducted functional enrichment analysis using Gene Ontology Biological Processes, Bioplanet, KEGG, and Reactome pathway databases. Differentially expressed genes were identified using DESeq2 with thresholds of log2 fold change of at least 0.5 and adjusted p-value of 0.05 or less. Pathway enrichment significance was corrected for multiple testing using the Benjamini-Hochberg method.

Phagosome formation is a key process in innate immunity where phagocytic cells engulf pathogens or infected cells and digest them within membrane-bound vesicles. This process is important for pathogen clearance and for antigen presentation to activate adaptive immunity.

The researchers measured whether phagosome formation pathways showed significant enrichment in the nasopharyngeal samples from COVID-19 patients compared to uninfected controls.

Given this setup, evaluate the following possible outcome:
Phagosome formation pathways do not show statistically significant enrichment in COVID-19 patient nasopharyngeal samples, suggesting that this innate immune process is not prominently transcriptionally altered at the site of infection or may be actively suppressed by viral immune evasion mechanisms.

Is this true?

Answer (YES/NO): NO